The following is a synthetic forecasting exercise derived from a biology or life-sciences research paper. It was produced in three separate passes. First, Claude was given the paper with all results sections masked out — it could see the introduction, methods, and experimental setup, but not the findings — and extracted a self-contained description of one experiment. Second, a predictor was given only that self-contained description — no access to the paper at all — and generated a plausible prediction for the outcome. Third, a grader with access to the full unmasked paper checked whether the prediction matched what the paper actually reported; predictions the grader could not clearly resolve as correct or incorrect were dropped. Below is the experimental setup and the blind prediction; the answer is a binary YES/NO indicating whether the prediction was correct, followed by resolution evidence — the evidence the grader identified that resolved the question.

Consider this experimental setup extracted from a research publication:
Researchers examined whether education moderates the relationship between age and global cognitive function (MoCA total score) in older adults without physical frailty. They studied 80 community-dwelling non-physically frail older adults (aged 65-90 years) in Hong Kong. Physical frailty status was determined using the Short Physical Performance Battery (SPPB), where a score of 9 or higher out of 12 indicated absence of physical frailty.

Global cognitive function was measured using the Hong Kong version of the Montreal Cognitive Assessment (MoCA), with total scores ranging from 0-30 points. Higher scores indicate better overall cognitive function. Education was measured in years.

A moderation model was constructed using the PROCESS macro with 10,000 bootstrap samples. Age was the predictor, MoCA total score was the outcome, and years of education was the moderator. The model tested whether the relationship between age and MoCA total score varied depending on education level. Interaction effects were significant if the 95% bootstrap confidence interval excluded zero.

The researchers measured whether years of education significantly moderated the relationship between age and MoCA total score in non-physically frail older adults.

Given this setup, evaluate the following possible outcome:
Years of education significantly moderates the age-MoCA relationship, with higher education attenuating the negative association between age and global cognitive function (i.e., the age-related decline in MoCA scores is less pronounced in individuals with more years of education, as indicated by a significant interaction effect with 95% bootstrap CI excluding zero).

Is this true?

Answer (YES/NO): NO